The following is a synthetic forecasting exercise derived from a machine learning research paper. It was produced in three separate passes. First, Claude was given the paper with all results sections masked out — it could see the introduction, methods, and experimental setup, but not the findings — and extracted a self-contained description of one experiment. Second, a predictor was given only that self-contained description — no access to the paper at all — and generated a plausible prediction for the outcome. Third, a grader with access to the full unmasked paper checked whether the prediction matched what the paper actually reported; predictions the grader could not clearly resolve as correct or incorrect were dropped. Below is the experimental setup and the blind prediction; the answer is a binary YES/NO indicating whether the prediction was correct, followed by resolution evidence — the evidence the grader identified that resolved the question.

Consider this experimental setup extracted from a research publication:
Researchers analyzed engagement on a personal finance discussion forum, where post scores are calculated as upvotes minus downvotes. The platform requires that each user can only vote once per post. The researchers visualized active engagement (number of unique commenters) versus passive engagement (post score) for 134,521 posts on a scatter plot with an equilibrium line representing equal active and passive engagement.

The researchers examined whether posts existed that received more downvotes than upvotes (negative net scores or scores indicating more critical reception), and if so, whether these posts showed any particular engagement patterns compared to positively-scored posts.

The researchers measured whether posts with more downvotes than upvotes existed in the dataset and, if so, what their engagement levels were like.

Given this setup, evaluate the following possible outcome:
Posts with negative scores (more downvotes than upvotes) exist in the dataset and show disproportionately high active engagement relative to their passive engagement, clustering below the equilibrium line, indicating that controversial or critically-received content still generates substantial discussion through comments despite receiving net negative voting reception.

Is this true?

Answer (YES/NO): YES